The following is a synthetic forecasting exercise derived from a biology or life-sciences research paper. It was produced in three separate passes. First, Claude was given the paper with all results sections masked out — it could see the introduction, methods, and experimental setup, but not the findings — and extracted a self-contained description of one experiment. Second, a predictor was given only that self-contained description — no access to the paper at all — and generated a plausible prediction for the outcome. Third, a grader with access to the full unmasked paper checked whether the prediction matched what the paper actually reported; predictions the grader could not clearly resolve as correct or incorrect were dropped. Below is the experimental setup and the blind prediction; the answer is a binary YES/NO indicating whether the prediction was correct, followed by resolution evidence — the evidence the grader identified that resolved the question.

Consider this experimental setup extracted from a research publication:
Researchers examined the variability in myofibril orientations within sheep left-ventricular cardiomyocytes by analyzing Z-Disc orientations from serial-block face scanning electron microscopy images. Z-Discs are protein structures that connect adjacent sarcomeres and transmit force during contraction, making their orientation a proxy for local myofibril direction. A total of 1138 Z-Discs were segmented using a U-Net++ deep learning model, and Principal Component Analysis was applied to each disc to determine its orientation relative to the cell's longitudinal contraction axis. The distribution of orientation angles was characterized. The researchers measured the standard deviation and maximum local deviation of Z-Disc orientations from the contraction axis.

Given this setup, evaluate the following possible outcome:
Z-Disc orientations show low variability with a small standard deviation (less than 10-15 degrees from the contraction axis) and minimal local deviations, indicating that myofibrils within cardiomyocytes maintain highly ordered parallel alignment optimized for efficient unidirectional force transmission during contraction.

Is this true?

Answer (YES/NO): NO